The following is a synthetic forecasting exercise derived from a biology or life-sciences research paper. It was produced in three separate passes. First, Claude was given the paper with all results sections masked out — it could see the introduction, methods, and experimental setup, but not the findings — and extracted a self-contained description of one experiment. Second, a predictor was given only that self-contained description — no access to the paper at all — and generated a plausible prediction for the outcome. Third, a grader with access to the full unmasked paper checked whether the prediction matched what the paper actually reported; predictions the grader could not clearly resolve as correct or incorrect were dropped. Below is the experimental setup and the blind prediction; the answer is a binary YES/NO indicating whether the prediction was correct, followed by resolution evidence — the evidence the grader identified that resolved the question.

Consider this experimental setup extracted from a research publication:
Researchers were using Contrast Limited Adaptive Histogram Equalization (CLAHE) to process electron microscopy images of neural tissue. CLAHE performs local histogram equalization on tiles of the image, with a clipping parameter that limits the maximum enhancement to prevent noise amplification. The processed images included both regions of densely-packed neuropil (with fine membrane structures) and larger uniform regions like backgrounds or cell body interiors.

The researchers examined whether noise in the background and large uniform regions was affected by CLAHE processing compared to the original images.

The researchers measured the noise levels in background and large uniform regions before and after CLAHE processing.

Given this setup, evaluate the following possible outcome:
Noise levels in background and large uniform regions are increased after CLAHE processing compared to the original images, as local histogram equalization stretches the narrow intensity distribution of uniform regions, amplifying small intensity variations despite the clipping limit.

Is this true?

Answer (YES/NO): YES